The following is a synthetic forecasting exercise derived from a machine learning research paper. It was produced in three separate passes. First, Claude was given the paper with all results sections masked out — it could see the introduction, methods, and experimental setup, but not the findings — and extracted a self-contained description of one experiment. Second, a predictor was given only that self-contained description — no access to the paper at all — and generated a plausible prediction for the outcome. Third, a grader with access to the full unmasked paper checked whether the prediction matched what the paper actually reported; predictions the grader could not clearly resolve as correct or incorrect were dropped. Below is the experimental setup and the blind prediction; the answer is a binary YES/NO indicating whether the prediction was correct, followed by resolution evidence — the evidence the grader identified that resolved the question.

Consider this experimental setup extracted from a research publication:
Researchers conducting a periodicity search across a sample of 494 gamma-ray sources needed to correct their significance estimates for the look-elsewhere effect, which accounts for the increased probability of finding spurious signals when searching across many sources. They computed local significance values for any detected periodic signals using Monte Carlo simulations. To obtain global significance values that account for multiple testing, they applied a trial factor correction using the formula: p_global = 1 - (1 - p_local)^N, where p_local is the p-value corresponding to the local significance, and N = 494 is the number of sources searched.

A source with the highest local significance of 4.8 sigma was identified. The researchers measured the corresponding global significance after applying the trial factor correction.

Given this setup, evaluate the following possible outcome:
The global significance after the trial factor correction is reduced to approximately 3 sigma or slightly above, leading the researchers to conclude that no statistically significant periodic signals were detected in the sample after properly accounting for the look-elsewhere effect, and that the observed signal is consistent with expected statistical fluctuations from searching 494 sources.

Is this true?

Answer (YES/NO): NO